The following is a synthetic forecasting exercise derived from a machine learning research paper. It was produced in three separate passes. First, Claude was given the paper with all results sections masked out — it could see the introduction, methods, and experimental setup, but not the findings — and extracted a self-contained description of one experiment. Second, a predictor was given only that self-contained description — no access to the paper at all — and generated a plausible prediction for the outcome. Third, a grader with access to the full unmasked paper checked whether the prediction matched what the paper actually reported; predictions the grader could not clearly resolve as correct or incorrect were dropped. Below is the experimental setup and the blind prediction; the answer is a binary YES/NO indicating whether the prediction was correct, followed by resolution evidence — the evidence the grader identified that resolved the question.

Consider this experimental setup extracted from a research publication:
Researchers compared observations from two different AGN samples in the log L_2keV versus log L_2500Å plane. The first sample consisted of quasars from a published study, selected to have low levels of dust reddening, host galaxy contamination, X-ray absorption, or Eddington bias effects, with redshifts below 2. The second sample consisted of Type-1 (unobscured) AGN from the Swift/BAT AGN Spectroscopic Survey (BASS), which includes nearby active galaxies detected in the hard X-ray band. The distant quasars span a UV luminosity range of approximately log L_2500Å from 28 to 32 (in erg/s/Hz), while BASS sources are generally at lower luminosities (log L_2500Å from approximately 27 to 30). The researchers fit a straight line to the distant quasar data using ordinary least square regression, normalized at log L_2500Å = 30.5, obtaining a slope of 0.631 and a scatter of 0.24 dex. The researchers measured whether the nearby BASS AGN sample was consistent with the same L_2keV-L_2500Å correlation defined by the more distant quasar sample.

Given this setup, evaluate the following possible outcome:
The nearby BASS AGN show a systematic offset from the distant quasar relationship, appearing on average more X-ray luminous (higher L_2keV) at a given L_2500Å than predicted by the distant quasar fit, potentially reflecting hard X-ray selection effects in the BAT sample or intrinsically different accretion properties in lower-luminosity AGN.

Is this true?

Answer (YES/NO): NO